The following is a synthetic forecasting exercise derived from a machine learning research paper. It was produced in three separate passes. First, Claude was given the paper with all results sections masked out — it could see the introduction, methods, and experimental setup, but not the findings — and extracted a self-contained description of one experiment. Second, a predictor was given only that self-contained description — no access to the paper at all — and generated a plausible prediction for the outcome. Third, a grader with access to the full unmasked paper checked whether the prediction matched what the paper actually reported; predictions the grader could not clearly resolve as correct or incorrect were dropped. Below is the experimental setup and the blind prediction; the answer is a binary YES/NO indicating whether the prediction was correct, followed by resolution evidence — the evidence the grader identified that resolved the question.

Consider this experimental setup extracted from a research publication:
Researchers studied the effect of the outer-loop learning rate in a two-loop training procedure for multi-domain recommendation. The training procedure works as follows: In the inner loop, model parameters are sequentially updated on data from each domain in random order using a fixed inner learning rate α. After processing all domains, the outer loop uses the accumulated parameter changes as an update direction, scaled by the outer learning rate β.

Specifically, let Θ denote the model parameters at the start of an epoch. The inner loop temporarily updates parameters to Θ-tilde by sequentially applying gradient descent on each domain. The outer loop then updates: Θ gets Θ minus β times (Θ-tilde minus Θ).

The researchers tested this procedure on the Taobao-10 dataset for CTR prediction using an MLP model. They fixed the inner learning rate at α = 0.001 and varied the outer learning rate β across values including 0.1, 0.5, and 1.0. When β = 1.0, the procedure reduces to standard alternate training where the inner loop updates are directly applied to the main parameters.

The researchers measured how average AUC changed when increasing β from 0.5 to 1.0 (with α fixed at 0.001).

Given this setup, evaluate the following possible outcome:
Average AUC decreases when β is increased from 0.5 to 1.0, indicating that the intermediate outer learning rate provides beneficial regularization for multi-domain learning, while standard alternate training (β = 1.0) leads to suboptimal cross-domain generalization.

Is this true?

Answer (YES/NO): YES